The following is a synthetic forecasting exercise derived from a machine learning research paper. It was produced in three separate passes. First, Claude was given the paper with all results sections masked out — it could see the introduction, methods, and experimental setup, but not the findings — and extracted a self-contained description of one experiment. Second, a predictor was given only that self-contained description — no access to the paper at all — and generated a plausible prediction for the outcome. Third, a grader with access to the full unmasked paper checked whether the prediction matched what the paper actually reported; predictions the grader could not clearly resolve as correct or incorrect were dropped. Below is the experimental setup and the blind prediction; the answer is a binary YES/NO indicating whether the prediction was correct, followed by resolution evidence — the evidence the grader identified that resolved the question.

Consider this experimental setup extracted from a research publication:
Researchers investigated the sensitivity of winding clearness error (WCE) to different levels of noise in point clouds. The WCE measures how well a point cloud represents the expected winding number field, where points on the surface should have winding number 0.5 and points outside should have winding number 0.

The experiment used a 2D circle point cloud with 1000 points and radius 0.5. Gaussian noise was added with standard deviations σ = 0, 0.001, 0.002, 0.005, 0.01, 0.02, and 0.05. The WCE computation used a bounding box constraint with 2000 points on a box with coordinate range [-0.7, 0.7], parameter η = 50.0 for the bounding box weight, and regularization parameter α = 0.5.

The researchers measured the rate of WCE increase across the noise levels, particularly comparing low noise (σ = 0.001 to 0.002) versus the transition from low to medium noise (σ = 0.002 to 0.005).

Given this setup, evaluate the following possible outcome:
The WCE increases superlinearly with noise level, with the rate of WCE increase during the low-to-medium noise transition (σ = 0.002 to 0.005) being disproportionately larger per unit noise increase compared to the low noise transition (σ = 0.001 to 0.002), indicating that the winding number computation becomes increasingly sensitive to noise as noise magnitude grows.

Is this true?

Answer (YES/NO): NO